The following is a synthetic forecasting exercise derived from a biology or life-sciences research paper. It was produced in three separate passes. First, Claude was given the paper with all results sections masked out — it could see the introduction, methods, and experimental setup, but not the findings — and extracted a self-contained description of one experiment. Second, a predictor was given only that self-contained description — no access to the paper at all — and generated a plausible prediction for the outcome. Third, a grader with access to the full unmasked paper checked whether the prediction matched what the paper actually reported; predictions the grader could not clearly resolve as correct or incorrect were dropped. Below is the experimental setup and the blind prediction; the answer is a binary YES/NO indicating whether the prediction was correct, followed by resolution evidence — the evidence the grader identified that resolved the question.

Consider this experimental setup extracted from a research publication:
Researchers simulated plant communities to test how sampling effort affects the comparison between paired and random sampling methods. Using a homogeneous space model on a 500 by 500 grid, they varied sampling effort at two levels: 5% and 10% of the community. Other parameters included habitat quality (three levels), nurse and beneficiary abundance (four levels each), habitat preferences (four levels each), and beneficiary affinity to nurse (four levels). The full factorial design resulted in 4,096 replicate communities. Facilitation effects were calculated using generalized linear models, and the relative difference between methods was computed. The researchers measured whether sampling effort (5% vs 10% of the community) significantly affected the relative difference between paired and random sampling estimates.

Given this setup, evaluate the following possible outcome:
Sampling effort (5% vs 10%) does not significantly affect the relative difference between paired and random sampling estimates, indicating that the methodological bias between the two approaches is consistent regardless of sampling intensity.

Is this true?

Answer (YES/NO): YES